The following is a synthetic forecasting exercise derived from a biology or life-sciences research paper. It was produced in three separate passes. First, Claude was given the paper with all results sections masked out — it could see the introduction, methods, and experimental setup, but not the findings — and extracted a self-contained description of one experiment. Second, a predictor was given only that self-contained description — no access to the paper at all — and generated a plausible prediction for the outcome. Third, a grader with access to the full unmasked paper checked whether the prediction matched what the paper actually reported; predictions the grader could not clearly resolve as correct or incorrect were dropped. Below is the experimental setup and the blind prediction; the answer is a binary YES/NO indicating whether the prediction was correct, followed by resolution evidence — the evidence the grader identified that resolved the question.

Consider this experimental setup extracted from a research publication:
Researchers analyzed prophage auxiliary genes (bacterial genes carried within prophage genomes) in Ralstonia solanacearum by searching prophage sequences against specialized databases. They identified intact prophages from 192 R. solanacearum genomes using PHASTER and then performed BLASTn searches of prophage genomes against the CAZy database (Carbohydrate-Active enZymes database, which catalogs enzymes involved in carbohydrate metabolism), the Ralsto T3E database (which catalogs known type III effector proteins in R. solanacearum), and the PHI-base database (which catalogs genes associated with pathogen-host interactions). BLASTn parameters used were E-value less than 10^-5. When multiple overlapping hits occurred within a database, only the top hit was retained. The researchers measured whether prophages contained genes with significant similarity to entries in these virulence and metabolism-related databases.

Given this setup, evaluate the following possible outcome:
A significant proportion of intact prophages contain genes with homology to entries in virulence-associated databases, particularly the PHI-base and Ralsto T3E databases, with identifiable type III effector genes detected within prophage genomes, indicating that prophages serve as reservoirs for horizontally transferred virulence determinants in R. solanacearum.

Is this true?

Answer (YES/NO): YES